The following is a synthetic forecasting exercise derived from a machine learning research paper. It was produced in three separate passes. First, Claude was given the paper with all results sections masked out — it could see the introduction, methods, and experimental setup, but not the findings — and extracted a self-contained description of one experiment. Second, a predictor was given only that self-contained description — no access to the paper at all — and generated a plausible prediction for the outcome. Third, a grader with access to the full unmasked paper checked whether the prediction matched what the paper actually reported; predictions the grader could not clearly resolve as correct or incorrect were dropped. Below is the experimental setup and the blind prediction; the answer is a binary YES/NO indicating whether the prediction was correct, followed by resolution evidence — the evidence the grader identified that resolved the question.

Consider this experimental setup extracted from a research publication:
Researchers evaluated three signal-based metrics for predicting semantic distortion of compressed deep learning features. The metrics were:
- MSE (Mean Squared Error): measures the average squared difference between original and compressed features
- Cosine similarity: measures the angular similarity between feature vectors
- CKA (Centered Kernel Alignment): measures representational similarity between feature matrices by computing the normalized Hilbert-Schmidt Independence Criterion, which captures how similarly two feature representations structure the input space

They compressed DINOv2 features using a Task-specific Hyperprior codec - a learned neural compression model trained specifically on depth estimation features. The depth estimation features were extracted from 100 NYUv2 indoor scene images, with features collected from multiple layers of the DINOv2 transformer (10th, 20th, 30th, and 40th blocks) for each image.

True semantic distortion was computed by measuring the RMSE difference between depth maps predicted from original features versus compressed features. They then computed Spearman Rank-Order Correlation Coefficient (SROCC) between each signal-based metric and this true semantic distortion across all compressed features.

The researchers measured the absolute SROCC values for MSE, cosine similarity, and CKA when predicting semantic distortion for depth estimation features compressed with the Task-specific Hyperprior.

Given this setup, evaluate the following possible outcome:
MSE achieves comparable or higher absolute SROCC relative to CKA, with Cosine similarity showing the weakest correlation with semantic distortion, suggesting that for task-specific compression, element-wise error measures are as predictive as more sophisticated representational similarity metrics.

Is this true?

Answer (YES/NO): NO